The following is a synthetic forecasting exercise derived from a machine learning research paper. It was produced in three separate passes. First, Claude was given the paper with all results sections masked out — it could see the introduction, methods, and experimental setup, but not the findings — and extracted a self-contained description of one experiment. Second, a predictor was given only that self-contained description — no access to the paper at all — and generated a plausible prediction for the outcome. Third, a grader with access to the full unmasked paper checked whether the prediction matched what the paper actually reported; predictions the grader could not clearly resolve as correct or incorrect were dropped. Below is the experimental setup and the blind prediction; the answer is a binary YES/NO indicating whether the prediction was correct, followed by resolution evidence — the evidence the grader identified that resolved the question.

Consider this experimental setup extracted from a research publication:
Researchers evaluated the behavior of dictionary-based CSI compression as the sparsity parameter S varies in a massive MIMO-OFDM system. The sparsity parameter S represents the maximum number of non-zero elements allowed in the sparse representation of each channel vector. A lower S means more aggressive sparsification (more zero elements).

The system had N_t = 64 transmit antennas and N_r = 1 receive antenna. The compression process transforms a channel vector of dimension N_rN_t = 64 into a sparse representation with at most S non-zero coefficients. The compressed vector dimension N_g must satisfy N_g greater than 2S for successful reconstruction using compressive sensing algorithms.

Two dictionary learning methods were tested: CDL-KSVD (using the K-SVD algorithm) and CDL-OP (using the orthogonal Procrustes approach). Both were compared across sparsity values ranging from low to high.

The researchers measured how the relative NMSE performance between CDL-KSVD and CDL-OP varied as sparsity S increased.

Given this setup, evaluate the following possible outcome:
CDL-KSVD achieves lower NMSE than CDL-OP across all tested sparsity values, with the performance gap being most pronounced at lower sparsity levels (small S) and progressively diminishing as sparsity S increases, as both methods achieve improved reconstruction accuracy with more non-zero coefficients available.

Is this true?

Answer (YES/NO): NO